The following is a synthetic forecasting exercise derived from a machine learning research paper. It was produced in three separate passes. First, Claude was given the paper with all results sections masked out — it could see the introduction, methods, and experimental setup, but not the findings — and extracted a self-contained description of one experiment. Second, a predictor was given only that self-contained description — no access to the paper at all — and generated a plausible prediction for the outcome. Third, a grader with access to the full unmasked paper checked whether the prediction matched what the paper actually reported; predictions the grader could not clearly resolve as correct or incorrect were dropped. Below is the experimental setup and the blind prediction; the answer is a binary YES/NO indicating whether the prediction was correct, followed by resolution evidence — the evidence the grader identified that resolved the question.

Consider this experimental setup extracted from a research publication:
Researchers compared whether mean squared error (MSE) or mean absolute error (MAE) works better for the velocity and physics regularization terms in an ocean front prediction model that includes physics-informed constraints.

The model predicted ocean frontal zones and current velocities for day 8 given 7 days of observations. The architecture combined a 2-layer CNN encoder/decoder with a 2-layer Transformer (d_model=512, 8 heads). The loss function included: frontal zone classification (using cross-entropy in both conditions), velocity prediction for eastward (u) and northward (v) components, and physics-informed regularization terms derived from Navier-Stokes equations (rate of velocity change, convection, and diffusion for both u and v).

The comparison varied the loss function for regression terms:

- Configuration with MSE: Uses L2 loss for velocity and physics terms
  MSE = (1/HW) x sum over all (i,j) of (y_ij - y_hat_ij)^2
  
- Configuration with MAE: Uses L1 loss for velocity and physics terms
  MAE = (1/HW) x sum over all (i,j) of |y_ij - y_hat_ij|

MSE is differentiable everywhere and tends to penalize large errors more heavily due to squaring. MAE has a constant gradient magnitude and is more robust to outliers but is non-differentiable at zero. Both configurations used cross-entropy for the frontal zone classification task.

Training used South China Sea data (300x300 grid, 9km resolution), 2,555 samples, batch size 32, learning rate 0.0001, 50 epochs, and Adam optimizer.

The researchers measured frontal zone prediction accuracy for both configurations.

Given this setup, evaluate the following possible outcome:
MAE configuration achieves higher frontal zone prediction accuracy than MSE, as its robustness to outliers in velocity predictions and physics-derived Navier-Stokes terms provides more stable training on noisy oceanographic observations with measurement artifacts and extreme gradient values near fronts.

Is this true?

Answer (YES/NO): NO